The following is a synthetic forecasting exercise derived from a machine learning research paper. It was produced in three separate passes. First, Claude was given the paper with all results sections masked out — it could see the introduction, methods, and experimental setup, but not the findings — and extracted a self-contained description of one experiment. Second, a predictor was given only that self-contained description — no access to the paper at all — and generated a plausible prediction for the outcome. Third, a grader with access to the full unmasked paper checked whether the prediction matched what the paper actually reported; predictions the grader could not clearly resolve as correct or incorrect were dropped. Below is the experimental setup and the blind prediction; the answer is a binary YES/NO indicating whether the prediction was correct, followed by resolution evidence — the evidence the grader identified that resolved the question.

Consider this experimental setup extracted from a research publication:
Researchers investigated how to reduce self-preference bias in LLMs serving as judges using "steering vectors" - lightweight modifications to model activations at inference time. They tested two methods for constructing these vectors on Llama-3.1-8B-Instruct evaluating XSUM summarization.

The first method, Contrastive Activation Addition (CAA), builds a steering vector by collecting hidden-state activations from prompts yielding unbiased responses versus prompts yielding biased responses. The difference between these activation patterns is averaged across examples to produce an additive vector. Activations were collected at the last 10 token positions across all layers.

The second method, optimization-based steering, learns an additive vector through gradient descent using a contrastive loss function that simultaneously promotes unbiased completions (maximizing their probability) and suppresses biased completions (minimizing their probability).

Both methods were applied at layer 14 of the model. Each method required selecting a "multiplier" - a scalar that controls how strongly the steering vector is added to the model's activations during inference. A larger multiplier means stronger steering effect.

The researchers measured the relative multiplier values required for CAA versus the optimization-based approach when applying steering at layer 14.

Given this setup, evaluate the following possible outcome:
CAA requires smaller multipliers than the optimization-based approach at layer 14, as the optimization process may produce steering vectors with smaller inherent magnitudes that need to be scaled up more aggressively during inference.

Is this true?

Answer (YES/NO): NO